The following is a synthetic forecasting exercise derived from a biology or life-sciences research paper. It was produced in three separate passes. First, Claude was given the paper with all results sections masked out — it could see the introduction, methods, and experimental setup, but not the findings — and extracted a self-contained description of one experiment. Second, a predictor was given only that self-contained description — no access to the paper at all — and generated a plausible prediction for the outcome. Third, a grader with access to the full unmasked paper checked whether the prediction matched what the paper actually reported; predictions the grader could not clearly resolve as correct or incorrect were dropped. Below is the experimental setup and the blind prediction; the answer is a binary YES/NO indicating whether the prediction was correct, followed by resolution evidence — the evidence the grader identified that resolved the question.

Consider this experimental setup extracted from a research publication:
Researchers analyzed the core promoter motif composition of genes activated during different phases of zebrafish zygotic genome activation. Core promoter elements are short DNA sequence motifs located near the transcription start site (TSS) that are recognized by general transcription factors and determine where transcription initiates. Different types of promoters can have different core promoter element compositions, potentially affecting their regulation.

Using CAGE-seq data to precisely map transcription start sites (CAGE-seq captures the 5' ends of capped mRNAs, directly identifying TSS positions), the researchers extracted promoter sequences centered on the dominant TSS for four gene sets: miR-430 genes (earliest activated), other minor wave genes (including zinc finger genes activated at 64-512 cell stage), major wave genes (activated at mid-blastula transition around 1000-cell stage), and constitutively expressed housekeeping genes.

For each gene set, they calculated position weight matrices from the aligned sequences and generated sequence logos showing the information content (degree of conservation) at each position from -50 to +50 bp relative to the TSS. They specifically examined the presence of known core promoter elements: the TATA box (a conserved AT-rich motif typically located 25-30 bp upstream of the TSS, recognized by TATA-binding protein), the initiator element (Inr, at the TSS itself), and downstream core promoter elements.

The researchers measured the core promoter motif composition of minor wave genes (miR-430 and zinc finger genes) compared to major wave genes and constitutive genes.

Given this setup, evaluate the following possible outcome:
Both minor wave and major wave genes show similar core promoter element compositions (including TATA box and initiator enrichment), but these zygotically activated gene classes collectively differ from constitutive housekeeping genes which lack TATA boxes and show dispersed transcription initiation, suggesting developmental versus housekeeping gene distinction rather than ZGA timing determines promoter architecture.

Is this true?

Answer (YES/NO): NO